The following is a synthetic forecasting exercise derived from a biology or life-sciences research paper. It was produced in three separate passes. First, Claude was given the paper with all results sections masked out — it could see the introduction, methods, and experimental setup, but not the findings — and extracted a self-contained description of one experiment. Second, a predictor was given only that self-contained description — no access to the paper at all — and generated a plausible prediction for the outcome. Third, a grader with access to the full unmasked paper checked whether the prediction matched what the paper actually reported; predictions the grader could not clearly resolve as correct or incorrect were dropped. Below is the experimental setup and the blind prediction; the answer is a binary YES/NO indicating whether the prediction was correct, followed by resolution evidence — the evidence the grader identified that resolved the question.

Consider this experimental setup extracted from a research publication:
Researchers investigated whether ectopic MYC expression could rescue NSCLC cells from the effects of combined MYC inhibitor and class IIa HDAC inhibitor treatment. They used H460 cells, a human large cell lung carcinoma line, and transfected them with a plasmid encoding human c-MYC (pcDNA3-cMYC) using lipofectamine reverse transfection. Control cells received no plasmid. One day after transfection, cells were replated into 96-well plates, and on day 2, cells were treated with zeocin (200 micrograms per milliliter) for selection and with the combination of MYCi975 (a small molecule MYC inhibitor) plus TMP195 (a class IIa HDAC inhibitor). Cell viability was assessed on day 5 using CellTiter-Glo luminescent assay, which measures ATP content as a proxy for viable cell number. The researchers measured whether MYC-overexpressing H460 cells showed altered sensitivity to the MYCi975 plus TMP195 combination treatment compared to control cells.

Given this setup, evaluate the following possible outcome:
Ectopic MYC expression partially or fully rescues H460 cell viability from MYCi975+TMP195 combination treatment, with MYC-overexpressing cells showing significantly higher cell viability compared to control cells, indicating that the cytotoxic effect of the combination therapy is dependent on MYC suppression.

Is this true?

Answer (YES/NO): YES